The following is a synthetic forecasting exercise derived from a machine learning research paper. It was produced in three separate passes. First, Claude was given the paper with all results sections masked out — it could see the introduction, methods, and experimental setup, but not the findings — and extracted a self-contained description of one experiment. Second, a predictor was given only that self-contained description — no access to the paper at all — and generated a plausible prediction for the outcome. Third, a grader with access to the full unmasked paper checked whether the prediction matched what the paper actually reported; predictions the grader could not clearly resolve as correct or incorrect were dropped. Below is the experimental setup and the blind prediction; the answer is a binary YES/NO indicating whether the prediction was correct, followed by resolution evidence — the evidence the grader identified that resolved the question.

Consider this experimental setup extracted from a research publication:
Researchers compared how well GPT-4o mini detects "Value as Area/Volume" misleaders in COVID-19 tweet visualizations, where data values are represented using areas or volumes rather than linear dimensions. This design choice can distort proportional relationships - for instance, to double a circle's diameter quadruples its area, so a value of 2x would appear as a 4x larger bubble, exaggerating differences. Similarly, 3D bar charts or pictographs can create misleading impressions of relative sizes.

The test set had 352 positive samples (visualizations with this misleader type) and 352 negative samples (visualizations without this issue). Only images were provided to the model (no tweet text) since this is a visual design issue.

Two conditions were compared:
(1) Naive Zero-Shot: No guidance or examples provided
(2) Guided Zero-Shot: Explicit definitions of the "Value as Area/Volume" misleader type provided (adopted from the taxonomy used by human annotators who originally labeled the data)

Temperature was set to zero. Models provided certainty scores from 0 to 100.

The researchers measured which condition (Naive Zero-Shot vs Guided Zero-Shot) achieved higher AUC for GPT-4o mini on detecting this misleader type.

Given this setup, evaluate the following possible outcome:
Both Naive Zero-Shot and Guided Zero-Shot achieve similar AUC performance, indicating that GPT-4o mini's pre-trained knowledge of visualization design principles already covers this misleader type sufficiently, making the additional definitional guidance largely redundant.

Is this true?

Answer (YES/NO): NO